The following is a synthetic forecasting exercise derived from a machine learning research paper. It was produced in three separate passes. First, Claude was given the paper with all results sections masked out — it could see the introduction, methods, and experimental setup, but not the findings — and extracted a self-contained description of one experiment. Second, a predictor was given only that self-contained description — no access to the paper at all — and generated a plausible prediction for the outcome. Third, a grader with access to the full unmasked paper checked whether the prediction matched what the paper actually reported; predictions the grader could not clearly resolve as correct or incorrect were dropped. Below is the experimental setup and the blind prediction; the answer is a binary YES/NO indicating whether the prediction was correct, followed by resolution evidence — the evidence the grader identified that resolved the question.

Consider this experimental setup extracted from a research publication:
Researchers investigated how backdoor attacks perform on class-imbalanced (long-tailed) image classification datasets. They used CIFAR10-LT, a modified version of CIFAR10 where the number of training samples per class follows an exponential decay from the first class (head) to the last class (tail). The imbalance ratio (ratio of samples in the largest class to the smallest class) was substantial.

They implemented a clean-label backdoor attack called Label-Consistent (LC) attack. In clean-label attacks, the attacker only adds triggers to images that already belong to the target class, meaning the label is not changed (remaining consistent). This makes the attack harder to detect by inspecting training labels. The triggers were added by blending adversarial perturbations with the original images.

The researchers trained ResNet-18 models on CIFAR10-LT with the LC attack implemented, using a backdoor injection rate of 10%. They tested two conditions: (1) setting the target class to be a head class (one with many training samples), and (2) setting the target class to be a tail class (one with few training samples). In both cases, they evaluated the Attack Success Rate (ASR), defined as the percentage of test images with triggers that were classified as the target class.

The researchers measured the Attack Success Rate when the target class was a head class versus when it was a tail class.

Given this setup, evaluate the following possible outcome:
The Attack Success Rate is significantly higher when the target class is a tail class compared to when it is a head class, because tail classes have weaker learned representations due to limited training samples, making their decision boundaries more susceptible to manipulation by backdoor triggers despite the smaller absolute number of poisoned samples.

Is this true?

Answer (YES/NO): NO